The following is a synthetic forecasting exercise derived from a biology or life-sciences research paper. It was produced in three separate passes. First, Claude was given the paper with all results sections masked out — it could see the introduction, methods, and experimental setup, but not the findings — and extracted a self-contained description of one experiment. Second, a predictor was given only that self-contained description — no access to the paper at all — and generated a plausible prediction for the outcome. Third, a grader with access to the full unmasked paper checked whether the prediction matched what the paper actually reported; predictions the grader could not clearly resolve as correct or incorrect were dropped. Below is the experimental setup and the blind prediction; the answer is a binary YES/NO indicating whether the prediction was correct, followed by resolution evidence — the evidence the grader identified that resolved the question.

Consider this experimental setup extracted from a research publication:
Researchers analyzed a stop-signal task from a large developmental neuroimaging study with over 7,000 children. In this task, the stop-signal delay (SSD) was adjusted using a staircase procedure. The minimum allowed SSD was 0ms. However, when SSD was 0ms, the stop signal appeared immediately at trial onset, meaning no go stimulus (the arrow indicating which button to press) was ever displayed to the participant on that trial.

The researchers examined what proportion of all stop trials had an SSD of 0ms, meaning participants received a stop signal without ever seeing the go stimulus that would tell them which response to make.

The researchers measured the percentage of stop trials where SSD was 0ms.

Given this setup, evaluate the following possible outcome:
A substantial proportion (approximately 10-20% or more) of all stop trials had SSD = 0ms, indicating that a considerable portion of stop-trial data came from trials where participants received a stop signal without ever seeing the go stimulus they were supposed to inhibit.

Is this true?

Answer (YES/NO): NO